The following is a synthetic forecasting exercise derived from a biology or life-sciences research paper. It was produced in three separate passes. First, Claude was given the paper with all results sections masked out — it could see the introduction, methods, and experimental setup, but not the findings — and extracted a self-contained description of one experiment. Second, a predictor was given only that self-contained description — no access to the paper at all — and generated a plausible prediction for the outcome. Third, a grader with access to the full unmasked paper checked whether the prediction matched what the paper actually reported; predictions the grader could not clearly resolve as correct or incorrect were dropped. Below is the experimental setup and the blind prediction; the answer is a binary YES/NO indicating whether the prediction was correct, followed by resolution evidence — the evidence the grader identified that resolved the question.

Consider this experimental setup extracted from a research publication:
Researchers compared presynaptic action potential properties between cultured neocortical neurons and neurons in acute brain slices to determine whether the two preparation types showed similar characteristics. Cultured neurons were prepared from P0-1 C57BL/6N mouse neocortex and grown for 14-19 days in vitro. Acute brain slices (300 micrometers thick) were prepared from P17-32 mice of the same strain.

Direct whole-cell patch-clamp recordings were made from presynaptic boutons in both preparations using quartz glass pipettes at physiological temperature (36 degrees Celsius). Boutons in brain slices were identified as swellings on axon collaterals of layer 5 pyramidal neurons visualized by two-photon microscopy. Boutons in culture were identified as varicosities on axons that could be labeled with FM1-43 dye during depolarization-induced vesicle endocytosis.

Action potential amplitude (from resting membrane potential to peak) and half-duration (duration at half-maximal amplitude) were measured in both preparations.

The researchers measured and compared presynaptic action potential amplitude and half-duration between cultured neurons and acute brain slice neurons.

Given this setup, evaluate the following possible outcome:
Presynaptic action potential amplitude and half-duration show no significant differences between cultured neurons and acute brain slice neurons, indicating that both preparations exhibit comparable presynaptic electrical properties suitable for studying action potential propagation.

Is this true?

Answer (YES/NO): YES